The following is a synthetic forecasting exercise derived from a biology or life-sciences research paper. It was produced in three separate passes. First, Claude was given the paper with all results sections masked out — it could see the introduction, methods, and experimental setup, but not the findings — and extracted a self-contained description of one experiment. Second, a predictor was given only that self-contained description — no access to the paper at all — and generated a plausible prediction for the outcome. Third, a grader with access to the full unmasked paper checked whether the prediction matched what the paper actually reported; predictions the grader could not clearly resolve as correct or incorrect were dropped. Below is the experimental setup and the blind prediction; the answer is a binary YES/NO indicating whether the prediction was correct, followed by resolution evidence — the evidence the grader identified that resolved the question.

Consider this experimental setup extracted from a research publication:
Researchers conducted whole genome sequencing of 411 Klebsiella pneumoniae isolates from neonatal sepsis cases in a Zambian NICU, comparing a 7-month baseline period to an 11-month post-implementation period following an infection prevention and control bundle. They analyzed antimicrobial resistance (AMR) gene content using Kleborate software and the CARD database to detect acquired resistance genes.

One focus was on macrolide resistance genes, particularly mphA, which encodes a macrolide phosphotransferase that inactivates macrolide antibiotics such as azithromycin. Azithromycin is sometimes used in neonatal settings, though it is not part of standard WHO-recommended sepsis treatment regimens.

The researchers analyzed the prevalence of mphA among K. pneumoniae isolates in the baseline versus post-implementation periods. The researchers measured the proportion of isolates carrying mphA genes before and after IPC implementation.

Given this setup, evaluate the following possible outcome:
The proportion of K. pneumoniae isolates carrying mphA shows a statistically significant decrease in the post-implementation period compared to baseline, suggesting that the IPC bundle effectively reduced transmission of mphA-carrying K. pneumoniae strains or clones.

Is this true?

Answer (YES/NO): NO